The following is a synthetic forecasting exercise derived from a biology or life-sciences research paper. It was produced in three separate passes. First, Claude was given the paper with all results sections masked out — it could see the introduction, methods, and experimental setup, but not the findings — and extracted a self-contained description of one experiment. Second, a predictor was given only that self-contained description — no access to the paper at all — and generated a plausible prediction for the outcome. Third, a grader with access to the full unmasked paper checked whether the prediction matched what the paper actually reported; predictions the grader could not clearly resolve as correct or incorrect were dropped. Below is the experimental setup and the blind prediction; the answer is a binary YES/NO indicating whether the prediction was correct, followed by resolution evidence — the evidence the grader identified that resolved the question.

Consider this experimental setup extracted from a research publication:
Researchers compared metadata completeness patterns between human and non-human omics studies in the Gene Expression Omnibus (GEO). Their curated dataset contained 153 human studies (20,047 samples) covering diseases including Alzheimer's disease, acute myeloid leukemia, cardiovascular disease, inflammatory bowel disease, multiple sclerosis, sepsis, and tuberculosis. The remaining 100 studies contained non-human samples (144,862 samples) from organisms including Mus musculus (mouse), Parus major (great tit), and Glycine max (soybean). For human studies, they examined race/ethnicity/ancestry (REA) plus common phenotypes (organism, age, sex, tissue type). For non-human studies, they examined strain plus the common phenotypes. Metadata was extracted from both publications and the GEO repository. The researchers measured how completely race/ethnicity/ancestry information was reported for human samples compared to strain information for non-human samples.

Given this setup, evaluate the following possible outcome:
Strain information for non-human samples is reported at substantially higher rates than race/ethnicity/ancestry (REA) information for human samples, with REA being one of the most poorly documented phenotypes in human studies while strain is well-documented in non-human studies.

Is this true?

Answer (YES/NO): YES